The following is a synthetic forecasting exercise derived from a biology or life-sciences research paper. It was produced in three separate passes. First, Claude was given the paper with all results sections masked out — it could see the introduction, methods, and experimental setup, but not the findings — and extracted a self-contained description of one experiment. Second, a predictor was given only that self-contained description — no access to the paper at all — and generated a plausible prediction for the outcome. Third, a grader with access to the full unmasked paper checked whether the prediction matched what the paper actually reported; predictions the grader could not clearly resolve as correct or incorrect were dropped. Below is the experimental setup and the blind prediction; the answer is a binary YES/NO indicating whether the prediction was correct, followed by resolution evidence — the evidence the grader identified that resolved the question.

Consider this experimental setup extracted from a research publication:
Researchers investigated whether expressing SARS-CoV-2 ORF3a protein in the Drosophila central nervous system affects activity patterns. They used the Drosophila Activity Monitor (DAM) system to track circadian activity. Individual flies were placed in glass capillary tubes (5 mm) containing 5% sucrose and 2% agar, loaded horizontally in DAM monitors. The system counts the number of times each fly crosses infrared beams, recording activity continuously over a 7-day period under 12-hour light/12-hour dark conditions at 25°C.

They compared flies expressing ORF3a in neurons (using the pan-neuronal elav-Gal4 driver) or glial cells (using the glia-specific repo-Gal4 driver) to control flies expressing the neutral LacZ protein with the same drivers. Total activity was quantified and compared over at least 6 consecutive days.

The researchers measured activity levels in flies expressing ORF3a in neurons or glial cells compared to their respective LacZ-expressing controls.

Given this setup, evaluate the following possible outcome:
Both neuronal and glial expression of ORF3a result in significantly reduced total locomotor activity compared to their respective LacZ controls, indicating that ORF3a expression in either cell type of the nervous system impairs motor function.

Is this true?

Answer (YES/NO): NO